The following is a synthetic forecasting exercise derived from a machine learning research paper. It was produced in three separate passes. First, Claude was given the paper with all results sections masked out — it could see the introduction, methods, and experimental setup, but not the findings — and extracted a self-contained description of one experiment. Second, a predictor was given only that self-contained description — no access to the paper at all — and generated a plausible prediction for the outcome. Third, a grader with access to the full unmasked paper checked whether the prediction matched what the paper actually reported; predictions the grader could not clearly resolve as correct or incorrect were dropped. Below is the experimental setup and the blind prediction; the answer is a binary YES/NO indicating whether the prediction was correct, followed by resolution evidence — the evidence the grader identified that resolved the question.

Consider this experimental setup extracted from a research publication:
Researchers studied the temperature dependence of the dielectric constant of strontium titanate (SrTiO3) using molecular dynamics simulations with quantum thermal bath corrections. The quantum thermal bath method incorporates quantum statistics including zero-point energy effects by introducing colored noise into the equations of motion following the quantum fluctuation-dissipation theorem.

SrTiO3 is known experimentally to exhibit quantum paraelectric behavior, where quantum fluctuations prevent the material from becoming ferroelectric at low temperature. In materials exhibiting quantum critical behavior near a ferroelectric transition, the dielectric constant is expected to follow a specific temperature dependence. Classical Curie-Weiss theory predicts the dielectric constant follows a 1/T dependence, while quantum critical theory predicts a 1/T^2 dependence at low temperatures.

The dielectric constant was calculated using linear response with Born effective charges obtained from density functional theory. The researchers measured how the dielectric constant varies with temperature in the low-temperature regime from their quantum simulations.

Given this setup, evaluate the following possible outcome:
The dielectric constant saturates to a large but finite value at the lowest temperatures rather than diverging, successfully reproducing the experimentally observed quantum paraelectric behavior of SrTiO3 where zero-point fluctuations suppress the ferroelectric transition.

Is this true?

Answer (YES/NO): YES